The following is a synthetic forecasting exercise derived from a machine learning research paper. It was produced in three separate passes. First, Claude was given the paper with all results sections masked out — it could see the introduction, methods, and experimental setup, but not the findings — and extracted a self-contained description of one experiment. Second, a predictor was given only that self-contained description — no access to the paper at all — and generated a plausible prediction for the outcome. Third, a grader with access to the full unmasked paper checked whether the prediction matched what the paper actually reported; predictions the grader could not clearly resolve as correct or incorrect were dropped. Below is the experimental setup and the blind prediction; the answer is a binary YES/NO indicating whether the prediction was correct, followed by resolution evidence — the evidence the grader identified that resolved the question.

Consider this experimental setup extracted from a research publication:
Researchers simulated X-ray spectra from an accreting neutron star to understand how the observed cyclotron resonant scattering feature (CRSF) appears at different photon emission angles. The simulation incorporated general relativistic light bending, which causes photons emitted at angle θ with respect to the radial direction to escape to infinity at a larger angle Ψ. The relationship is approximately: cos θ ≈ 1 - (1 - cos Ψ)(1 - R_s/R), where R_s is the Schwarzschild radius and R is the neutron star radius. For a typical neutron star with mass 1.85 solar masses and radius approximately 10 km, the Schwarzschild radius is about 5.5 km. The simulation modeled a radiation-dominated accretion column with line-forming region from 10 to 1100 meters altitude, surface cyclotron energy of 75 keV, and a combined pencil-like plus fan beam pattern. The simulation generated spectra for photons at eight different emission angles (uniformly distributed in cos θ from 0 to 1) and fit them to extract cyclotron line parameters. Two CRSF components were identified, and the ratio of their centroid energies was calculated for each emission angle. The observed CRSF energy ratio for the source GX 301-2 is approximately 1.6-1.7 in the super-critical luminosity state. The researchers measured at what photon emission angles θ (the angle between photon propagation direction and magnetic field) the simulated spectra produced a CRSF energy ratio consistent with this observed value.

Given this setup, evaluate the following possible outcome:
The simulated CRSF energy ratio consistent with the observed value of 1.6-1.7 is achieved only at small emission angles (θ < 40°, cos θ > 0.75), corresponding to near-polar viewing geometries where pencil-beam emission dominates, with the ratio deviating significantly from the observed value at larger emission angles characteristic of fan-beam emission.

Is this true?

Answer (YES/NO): YES